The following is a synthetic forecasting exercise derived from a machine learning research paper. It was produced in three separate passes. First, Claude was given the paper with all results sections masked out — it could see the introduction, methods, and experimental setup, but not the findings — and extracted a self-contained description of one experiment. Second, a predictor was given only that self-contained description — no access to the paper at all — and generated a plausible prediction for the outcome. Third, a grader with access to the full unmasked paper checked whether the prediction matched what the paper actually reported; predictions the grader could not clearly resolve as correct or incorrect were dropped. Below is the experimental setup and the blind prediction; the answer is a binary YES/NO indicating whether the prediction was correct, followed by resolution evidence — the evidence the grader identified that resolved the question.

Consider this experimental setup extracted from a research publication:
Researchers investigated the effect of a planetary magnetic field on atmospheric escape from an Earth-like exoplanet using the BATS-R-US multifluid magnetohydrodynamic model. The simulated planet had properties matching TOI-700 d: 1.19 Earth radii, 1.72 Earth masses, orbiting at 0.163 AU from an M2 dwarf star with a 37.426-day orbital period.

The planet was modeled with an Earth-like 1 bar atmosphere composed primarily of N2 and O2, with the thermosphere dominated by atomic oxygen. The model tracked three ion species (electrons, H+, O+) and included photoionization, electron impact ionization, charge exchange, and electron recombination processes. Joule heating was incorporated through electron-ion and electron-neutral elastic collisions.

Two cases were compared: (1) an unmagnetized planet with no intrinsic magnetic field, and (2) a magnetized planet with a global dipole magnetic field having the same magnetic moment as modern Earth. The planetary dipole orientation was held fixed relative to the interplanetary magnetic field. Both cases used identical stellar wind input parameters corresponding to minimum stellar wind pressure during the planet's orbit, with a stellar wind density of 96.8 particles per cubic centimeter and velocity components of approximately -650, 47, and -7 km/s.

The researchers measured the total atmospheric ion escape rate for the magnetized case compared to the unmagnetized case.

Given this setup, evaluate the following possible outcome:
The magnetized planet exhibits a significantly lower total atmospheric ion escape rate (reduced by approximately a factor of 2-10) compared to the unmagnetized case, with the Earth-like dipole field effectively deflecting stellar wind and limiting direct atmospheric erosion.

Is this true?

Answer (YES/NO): YES